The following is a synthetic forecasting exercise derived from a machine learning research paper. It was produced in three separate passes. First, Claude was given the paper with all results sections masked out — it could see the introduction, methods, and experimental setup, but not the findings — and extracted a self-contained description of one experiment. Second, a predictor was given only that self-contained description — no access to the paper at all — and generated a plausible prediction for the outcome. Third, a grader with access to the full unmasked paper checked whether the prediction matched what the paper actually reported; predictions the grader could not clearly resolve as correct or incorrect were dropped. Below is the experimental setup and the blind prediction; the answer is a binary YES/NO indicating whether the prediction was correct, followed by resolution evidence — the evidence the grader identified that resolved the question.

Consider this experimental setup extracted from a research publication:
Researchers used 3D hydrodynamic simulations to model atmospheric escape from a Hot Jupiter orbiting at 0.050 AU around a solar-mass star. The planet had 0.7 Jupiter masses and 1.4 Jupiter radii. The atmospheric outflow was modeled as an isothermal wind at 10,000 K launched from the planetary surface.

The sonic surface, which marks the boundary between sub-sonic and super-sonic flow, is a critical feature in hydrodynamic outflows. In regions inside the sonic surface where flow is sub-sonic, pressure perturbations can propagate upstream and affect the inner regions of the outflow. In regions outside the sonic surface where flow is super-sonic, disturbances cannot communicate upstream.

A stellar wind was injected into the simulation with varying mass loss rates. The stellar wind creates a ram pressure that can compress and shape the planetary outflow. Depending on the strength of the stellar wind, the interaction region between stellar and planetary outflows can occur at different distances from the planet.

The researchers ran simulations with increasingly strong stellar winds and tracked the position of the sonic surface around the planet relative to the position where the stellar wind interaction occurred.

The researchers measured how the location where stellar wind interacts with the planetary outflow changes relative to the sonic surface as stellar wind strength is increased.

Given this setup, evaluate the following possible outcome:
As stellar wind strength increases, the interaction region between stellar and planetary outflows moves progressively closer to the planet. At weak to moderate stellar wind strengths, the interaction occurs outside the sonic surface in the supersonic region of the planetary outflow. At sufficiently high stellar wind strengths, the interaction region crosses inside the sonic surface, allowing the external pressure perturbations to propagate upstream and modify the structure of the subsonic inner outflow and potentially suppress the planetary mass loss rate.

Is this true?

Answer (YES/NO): YES